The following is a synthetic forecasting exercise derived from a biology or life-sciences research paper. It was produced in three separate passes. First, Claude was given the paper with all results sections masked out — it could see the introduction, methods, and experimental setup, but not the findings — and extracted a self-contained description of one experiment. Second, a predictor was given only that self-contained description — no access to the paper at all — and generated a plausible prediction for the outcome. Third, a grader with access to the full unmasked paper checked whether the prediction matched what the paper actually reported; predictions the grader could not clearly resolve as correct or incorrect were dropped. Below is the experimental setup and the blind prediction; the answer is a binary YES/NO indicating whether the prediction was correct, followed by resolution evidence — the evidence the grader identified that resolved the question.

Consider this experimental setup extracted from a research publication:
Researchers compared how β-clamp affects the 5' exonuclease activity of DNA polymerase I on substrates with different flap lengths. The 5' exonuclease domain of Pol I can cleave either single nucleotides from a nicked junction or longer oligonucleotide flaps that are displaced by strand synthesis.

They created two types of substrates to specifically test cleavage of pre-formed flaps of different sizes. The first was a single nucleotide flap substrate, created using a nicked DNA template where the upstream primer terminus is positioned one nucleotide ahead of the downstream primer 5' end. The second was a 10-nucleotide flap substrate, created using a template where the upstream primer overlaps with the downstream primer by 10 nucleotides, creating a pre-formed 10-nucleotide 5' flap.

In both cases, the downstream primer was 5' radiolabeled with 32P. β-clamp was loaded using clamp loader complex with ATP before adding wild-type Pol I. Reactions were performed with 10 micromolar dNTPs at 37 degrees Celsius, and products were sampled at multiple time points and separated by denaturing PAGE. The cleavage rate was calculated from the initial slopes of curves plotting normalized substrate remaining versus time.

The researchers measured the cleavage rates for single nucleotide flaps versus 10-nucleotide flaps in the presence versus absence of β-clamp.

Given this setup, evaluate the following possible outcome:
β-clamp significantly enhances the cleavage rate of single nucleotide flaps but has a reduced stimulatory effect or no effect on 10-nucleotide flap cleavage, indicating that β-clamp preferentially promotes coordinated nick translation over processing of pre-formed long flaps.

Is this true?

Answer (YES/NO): NO